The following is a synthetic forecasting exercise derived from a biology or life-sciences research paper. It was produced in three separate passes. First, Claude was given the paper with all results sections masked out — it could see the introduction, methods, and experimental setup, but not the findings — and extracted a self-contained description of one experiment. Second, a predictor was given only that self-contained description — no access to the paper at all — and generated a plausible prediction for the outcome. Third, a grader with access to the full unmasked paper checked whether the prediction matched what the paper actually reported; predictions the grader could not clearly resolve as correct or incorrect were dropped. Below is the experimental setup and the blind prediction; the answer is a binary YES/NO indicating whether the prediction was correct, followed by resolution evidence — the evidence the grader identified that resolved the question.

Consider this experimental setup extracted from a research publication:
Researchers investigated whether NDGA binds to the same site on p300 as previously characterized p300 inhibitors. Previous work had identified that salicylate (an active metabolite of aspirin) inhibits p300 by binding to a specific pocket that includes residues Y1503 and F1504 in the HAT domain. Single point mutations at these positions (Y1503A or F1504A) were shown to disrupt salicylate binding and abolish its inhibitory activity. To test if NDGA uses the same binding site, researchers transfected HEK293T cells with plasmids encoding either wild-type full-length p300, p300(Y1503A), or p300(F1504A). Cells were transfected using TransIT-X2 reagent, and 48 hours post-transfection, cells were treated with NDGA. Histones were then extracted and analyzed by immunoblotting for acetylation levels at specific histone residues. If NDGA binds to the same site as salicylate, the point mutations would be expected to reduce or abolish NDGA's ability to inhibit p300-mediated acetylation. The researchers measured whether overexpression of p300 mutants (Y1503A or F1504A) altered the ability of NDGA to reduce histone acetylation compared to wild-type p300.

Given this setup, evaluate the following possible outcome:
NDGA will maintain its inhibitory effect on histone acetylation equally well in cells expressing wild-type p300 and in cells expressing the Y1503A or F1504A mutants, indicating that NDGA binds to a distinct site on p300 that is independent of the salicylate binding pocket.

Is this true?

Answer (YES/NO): NO